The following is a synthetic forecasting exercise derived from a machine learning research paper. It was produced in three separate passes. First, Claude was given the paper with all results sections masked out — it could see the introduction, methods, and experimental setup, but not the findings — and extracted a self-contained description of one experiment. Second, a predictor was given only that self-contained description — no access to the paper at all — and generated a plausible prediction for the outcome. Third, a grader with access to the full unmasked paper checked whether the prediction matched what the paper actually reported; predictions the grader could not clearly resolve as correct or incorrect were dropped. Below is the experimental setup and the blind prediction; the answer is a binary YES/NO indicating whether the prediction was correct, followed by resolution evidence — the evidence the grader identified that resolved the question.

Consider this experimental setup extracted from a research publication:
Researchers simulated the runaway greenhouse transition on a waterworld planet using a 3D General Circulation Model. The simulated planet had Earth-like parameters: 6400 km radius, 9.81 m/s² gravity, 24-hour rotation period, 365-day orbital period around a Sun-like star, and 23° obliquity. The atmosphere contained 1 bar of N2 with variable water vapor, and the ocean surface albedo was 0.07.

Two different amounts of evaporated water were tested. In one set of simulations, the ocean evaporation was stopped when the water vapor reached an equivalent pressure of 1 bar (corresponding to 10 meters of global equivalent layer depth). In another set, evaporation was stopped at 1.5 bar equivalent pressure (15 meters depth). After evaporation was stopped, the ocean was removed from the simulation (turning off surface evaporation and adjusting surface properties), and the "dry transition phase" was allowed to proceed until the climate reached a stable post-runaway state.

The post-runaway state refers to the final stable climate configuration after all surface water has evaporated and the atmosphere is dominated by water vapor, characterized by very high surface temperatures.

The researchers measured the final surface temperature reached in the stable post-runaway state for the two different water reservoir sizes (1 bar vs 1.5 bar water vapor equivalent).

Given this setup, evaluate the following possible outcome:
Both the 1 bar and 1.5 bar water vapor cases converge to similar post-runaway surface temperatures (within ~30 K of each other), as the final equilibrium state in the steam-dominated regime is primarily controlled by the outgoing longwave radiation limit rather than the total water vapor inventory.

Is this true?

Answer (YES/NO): NO